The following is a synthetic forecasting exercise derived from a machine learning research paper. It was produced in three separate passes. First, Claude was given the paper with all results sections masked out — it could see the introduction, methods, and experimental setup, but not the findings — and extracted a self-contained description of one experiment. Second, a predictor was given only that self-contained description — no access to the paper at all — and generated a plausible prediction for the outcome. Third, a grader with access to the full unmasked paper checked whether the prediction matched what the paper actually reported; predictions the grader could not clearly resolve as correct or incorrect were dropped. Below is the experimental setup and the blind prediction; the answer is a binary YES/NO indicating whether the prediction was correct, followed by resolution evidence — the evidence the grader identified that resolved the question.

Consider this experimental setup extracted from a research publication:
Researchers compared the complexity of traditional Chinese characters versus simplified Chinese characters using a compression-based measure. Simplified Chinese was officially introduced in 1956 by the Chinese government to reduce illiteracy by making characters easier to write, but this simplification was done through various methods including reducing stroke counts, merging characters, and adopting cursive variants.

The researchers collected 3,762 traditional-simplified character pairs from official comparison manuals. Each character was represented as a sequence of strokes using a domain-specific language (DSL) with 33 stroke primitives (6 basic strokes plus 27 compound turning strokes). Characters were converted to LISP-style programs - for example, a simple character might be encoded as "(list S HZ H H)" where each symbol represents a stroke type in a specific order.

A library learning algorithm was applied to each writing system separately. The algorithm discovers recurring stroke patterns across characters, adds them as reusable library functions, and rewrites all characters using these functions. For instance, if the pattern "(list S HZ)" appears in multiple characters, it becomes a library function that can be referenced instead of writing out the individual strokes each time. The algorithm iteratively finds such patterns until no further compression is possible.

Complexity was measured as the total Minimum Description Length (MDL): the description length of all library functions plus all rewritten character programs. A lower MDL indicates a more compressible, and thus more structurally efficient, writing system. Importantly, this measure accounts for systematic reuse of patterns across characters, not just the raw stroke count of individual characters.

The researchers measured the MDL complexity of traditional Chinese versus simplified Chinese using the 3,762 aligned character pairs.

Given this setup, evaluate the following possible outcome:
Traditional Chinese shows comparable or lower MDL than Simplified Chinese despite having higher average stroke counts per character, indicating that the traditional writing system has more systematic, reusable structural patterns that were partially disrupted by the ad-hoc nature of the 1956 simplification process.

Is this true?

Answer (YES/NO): NO